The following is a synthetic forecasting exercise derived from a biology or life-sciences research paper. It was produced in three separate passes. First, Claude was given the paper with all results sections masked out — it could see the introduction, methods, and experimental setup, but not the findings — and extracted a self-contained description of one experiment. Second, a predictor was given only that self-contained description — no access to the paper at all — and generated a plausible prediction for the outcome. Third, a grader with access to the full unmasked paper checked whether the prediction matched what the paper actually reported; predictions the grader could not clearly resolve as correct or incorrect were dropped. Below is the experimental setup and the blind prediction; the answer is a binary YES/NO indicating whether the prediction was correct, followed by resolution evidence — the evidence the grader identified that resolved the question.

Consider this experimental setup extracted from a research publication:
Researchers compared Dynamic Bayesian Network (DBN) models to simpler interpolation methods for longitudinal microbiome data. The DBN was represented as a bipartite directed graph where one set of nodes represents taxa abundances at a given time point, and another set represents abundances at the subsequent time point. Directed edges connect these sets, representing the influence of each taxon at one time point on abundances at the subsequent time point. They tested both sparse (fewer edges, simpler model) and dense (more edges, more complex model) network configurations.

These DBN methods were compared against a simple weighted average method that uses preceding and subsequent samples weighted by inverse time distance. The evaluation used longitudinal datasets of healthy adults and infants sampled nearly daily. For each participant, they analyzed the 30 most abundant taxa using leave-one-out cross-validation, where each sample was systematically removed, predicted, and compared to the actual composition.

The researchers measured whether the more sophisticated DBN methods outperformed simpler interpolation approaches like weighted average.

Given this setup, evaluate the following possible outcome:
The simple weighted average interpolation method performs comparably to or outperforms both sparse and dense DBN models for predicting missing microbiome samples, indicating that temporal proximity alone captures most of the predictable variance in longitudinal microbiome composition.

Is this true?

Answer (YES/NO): YES